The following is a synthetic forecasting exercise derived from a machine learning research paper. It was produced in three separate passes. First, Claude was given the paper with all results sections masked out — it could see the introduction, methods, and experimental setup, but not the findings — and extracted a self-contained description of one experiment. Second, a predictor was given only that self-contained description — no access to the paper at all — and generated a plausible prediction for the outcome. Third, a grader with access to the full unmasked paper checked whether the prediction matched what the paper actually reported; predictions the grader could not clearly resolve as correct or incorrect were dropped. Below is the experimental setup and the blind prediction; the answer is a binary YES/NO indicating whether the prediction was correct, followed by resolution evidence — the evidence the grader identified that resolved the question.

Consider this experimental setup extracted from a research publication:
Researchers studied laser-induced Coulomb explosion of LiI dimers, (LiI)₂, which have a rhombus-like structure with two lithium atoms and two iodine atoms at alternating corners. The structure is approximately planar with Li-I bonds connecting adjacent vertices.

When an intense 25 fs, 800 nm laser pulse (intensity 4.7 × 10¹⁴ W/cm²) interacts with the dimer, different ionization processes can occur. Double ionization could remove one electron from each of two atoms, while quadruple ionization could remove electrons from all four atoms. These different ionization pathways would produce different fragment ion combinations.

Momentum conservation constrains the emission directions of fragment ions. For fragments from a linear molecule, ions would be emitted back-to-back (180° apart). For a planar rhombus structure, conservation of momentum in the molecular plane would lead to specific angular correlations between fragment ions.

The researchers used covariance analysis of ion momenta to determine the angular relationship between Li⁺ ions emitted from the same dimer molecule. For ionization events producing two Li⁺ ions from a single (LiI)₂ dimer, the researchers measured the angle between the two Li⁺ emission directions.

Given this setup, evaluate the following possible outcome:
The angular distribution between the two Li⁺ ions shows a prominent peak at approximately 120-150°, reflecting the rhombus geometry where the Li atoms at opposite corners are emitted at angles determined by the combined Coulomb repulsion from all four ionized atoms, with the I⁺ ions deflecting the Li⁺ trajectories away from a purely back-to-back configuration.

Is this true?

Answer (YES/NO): NO